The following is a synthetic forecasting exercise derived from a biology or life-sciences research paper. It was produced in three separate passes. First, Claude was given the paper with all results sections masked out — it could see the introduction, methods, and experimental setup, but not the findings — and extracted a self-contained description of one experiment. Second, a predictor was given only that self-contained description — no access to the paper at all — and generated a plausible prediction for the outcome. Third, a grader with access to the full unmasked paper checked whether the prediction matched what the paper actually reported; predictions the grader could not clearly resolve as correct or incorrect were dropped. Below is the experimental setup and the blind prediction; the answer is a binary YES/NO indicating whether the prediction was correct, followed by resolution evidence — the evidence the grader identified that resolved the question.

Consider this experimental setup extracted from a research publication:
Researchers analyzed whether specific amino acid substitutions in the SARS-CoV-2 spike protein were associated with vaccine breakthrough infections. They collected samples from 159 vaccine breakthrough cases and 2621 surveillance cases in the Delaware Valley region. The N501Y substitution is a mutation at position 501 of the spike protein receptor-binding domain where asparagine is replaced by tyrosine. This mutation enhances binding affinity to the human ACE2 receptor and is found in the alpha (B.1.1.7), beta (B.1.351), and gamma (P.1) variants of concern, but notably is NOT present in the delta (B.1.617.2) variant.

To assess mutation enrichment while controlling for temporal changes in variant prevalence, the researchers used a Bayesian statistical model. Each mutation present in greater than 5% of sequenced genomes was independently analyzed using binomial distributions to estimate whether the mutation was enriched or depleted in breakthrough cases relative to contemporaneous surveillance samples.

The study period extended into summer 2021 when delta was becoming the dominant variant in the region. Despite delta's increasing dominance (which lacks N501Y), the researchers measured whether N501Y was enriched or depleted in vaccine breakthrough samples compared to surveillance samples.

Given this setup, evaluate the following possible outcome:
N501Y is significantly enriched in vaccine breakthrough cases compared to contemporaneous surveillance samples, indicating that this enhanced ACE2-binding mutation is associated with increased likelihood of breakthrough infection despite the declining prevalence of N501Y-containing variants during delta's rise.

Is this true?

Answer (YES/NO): YES